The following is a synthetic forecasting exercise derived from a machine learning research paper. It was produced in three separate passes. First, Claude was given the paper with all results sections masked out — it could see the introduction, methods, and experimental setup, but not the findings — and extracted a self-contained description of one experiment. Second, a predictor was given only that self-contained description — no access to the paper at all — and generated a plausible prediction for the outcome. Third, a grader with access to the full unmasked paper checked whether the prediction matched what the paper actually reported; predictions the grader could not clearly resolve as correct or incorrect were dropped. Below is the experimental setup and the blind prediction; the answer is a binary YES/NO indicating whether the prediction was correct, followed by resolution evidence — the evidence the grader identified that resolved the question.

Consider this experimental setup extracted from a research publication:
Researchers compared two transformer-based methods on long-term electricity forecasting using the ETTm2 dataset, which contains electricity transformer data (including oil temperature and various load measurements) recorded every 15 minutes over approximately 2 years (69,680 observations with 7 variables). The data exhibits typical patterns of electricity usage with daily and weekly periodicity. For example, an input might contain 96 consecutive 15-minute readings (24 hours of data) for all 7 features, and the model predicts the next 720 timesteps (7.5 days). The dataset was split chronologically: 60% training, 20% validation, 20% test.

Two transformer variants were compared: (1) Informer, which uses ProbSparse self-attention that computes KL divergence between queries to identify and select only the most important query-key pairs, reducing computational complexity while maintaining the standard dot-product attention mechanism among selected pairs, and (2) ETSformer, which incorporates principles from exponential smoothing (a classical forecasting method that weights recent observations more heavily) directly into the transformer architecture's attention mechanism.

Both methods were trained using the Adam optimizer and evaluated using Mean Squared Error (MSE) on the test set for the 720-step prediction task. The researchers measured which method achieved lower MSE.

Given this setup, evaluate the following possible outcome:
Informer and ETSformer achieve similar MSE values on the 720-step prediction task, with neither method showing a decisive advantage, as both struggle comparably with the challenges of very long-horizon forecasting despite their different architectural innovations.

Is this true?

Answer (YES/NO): NO